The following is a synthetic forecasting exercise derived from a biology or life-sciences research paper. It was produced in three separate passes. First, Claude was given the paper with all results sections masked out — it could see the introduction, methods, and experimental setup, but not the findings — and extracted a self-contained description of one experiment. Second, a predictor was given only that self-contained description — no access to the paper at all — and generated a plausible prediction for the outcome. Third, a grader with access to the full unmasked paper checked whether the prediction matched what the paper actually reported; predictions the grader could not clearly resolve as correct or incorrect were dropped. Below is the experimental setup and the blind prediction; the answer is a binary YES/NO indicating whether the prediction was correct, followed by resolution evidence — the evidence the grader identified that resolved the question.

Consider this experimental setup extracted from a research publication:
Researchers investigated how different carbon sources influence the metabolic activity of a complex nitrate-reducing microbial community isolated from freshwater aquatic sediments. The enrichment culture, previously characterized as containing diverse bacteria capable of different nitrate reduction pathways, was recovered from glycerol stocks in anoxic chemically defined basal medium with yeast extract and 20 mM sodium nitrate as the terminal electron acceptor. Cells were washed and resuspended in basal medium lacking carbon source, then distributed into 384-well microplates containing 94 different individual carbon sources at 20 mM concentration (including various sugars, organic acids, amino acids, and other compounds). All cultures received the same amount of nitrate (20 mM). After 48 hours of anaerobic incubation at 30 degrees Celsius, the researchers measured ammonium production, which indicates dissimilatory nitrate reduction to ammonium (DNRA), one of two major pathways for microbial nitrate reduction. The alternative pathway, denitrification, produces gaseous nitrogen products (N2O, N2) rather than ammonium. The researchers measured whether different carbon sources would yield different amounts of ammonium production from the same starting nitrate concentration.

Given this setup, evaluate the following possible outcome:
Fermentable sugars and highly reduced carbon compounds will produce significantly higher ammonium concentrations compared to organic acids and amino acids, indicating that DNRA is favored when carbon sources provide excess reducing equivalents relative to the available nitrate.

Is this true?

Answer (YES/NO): NO